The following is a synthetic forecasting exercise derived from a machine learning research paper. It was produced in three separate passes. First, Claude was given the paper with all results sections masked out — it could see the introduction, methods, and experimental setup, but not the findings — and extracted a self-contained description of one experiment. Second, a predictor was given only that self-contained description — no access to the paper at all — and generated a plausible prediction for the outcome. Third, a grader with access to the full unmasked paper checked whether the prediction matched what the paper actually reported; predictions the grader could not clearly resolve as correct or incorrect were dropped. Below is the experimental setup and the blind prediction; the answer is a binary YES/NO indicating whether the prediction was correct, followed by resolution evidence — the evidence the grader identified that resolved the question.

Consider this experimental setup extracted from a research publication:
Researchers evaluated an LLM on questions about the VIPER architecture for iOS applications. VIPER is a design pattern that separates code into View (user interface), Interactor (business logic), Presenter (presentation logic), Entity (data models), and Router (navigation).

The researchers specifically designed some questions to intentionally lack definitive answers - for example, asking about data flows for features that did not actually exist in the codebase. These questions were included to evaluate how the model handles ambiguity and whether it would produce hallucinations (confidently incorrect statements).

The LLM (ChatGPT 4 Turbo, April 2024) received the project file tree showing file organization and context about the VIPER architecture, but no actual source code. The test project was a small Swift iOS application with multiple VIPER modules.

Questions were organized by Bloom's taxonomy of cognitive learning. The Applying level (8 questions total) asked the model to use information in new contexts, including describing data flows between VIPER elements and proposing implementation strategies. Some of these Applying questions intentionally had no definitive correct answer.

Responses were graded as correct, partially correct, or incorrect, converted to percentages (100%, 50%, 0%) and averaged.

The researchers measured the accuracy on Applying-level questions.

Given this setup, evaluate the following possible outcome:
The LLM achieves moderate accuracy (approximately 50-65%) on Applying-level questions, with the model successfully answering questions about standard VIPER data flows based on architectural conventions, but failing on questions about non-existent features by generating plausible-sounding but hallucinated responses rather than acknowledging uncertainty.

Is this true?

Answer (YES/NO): NO